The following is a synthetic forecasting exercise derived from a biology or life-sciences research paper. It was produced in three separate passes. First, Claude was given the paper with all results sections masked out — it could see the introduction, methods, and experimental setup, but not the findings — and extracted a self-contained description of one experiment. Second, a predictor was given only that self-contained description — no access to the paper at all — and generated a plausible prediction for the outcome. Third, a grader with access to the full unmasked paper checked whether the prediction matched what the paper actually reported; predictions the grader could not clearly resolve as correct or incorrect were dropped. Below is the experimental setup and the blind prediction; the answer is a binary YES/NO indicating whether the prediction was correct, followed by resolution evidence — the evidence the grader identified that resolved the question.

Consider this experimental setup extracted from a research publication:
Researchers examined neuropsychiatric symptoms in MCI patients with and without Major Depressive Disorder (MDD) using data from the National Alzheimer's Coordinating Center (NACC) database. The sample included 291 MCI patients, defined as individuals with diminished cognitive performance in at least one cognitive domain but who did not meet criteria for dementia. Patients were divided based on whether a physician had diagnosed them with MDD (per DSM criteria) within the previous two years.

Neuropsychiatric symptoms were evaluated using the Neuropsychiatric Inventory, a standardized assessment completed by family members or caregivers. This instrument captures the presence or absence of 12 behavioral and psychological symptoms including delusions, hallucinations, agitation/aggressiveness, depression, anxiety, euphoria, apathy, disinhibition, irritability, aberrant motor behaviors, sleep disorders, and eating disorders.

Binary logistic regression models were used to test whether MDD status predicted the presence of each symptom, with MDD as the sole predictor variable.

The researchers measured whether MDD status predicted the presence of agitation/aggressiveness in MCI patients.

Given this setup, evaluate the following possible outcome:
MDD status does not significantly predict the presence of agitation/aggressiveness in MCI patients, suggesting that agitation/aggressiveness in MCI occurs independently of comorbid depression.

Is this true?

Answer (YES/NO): NO